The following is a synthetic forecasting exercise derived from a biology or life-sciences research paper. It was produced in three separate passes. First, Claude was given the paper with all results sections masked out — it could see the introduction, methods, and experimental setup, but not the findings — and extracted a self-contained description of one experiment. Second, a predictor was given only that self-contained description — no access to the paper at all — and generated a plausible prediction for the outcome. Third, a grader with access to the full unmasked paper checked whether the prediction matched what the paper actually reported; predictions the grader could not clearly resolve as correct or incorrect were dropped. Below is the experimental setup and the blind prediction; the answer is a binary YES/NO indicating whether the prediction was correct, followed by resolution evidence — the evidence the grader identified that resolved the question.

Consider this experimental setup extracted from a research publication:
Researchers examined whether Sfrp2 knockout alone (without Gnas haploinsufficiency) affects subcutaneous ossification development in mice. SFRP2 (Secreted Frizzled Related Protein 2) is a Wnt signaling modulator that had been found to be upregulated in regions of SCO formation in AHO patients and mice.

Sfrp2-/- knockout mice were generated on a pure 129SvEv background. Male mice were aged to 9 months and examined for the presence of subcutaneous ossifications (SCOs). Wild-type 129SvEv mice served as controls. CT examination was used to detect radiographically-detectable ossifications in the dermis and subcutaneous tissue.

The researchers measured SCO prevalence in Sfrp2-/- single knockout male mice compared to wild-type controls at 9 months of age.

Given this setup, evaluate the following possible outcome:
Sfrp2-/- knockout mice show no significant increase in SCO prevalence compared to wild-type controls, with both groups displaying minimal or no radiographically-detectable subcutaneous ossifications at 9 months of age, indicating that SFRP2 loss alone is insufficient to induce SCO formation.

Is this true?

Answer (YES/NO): YES